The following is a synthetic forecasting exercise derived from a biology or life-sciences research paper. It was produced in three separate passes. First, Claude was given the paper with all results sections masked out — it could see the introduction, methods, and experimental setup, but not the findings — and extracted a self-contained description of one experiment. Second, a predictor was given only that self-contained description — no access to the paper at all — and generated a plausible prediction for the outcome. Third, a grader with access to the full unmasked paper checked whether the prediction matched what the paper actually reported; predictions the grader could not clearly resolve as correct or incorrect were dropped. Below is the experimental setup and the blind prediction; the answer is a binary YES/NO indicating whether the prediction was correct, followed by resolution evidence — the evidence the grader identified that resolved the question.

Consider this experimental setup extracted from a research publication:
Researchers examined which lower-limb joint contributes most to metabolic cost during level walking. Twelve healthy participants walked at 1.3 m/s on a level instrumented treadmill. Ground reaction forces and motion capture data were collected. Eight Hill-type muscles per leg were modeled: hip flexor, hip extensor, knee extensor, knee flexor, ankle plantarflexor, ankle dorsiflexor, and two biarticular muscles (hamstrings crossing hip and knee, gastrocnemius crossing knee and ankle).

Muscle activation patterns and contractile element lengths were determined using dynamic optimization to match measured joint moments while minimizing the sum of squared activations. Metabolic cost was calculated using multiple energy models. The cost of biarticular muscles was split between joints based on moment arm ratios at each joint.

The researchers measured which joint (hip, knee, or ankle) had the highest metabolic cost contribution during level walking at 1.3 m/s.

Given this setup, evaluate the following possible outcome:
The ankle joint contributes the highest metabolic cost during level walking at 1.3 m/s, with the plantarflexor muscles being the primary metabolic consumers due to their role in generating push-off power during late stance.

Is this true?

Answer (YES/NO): YES